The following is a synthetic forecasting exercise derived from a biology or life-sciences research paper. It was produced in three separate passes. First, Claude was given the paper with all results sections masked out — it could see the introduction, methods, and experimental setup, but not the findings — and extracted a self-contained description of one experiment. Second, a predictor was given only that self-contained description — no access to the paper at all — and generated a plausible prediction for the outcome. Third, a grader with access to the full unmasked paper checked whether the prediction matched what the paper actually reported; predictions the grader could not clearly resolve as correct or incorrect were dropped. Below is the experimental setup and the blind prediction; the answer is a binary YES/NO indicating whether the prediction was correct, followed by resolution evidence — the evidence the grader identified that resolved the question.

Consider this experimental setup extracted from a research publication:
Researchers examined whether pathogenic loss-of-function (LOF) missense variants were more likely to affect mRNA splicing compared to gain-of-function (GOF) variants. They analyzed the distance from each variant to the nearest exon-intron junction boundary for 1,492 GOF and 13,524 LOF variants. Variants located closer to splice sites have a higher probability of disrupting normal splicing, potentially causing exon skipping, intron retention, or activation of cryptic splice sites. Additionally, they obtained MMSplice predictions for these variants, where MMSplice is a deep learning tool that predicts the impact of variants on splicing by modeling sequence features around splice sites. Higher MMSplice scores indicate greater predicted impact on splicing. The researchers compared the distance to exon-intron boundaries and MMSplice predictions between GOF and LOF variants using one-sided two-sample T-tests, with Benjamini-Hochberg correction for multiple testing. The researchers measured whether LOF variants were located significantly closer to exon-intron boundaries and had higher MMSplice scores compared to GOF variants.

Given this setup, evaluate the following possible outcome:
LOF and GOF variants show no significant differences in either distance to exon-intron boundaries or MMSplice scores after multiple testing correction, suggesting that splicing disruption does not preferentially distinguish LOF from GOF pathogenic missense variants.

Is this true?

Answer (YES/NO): NO